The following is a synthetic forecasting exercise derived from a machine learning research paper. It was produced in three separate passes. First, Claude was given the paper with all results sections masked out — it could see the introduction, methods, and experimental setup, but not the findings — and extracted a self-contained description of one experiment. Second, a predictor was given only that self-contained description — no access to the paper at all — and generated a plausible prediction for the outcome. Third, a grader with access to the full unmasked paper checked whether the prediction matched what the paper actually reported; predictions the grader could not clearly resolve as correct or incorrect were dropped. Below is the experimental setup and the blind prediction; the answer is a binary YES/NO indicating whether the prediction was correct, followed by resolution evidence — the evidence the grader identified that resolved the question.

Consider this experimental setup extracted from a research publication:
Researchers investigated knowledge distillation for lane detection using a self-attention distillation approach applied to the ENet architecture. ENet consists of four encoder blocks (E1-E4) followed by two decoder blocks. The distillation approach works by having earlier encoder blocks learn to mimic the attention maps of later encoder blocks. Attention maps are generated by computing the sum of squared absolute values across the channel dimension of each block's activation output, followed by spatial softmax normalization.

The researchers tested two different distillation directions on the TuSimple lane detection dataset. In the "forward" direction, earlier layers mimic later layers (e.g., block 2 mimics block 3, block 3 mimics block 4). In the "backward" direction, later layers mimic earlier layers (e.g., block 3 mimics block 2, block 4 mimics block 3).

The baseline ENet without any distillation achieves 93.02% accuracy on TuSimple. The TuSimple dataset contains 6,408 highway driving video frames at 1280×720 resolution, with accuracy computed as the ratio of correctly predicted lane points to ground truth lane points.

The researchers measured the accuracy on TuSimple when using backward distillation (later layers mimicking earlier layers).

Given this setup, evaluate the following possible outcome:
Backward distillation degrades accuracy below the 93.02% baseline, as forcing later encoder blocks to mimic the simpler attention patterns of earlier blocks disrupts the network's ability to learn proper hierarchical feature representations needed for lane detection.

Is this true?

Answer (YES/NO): YES